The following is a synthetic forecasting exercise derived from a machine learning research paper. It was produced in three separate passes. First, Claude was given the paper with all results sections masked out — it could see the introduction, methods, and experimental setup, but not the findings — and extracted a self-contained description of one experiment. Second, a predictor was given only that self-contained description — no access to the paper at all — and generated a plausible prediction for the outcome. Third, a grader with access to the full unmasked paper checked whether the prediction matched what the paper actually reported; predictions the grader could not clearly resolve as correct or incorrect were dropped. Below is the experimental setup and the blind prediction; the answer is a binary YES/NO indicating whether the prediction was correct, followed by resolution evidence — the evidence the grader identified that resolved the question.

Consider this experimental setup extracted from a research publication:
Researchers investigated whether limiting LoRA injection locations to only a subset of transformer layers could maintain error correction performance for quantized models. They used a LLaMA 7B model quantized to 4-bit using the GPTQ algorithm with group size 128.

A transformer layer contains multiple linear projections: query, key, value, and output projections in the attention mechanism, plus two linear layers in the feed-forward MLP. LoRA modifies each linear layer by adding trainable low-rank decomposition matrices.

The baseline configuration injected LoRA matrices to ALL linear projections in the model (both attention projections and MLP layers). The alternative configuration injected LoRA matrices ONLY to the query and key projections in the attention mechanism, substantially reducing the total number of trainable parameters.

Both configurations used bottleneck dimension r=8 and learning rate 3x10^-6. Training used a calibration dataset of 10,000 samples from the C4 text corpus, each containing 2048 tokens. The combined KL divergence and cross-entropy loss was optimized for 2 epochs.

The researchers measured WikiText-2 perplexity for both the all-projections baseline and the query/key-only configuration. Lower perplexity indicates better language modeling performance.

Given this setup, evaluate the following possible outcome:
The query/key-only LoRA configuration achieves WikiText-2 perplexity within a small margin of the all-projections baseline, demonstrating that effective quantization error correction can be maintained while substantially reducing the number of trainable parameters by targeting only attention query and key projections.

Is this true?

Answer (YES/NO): YES